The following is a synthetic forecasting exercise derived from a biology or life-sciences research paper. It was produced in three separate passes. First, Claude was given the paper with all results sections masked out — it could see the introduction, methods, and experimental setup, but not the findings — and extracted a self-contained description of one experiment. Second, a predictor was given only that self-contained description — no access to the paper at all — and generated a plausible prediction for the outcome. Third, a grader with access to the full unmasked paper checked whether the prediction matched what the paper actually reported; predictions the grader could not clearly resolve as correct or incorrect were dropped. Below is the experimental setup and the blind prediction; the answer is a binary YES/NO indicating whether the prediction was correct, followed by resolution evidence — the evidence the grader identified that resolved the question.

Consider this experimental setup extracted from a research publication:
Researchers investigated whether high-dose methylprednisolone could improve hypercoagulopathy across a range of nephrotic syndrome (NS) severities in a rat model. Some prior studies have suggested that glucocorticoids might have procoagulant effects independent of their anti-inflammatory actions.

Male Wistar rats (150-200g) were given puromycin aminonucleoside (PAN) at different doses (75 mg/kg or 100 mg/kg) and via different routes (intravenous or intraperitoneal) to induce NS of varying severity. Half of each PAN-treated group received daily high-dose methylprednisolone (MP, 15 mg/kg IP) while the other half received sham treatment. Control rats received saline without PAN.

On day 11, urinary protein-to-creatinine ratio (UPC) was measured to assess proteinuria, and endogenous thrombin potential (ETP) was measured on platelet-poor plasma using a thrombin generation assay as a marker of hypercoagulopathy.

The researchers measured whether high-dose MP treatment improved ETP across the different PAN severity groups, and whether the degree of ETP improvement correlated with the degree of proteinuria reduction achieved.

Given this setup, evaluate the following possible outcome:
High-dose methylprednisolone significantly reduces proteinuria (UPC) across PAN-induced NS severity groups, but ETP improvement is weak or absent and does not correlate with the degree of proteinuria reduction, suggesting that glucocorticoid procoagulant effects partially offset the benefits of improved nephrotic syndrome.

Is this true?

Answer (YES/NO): NO